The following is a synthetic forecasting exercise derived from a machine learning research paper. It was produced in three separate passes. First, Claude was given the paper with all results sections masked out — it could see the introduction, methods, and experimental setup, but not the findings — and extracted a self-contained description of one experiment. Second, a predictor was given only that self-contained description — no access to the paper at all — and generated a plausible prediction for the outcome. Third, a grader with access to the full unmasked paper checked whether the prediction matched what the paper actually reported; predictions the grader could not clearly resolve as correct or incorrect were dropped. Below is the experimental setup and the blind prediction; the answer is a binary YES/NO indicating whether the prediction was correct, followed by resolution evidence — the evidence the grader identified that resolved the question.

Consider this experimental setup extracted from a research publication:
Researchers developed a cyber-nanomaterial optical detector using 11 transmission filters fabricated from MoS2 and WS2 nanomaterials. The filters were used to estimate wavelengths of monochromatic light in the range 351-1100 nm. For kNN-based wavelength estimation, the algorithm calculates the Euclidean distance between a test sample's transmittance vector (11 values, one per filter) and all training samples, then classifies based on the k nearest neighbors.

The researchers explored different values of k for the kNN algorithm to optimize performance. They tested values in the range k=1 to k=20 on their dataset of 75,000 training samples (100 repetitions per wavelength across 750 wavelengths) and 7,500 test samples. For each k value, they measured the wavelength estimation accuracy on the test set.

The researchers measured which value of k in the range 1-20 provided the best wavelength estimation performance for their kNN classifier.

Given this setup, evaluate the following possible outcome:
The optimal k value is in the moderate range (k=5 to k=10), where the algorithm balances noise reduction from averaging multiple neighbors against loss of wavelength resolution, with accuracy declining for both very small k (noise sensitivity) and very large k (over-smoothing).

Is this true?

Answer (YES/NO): YES